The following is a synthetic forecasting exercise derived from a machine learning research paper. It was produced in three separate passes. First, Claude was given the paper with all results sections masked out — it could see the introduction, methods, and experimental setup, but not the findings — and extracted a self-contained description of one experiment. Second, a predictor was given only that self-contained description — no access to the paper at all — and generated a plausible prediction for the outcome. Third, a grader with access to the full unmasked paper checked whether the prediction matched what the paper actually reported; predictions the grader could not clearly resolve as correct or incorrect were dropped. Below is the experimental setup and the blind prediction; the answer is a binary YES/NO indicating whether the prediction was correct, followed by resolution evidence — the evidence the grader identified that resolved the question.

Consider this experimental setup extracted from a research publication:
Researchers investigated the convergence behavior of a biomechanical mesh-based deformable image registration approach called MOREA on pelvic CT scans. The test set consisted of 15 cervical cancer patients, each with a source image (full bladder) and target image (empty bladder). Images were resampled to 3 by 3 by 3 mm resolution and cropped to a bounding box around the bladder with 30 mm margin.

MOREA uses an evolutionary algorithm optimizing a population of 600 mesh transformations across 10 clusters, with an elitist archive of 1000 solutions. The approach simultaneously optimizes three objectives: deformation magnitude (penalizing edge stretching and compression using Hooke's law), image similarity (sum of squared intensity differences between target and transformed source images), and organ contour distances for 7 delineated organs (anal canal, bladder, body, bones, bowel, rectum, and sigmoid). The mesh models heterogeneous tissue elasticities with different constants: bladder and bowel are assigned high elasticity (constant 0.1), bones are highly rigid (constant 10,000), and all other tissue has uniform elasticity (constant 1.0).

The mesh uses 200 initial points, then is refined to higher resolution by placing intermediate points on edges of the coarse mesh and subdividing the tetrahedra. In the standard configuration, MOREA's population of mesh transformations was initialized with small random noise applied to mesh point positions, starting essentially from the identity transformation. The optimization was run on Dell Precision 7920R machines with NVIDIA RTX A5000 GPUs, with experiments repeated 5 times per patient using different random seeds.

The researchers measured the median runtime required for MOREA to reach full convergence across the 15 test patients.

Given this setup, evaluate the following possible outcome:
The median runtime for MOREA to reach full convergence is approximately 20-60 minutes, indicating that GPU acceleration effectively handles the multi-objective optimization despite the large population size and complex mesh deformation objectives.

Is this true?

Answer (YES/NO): YES